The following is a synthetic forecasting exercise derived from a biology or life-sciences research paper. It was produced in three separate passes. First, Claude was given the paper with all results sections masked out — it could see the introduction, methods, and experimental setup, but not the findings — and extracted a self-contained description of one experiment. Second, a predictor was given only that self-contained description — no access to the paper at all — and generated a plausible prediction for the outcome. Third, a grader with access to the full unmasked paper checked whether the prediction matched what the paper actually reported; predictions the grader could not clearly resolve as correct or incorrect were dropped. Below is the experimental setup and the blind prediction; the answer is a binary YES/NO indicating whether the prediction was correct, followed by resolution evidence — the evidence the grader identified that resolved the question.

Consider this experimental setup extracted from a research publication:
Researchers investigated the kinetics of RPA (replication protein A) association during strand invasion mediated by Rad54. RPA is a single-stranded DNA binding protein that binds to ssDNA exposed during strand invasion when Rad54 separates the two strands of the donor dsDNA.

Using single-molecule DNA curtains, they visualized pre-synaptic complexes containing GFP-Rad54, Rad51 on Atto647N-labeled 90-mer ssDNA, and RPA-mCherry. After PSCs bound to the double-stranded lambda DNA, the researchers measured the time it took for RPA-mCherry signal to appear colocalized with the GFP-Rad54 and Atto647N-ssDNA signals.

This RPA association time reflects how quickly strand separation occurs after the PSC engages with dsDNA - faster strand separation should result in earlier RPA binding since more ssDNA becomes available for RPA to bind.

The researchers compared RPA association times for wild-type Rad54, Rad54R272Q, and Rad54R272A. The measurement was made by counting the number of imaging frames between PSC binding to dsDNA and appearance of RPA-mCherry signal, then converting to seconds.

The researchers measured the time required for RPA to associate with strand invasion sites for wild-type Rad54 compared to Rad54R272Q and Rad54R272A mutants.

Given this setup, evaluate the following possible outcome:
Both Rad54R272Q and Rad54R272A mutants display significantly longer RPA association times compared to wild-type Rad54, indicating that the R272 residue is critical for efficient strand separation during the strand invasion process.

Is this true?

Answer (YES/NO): YES